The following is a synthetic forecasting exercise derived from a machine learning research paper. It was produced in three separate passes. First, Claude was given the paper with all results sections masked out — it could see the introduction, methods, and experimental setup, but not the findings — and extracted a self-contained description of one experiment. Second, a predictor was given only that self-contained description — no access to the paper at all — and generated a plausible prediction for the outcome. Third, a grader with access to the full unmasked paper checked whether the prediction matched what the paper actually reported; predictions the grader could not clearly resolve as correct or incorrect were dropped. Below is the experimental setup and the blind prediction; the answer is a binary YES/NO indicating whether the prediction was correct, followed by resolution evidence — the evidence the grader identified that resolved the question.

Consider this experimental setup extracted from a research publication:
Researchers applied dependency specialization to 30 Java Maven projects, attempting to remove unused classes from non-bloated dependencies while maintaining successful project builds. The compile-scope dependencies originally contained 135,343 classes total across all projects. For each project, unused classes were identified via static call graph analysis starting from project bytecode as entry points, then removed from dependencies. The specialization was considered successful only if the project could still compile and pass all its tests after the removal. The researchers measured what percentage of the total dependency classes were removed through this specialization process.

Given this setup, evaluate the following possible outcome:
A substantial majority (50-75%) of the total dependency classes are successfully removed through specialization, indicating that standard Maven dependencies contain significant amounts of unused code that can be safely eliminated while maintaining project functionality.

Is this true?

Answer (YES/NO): NO